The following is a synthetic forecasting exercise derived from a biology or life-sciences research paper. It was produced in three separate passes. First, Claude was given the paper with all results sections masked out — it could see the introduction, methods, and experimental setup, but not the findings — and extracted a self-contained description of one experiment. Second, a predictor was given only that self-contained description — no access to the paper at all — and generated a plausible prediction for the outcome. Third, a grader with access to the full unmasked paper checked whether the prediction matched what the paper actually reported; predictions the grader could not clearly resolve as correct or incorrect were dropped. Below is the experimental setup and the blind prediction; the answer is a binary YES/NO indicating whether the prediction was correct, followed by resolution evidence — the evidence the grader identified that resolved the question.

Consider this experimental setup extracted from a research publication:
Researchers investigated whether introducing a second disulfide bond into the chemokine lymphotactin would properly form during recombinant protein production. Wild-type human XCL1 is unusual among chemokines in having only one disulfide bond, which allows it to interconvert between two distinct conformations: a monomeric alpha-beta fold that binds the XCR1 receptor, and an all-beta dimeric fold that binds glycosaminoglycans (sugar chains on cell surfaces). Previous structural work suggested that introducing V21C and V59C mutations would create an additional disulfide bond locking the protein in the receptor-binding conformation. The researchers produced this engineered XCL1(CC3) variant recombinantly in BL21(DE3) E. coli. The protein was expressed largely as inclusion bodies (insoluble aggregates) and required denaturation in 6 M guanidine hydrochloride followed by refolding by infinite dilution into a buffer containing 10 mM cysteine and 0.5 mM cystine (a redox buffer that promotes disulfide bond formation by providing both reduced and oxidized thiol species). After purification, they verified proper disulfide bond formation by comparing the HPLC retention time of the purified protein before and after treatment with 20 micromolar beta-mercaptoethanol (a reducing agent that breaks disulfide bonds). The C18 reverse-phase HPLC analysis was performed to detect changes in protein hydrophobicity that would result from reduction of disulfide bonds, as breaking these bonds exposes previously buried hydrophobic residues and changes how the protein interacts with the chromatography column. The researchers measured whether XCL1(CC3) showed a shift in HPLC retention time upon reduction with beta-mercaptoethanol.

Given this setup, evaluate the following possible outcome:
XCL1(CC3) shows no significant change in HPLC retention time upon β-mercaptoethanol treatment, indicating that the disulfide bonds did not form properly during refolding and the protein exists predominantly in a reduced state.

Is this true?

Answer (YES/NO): NO